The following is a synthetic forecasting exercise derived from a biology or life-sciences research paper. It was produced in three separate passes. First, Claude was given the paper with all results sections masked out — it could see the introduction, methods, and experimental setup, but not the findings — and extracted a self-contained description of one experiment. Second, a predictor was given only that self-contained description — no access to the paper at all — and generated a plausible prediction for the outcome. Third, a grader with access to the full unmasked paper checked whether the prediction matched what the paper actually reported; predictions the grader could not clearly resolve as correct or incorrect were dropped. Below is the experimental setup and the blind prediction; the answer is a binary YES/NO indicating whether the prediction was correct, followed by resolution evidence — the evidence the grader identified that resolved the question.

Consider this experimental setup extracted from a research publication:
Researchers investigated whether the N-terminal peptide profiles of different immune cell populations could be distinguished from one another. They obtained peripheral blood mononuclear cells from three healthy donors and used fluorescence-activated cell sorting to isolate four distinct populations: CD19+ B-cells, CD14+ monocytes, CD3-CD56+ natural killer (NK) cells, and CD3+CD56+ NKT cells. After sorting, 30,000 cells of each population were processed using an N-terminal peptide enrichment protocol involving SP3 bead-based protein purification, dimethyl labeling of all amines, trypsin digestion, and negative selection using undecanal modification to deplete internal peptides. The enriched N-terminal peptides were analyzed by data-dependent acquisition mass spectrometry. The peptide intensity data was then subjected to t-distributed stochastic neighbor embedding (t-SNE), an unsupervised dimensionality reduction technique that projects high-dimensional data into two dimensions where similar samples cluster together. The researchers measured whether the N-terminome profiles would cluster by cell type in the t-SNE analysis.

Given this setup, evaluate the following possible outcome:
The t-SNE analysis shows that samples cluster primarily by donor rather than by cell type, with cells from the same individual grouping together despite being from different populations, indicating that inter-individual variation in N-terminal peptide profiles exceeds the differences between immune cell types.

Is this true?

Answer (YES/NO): NO